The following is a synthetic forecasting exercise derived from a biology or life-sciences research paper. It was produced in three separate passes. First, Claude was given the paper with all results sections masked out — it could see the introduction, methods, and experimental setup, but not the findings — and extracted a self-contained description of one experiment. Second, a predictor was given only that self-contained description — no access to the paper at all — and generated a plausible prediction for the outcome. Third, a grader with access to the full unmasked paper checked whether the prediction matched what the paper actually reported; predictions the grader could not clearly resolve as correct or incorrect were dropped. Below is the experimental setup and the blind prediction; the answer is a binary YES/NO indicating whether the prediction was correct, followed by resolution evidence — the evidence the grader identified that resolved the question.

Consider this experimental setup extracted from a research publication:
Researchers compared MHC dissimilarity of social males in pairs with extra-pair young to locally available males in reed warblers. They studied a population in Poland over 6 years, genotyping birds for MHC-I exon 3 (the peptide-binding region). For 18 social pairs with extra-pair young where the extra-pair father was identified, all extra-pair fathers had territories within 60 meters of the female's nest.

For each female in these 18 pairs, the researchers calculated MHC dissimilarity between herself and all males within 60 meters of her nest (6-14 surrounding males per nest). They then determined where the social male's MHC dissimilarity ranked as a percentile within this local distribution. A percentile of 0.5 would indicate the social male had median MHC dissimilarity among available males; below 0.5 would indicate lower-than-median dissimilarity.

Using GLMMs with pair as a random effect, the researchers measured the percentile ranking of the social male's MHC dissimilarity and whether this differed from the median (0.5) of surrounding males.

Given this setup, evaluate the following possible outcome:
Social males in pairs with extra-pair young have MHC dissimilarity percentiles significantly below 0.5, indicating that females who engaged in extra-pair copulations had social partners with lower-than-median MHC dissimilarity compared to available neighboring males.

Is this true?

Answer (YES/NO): YES